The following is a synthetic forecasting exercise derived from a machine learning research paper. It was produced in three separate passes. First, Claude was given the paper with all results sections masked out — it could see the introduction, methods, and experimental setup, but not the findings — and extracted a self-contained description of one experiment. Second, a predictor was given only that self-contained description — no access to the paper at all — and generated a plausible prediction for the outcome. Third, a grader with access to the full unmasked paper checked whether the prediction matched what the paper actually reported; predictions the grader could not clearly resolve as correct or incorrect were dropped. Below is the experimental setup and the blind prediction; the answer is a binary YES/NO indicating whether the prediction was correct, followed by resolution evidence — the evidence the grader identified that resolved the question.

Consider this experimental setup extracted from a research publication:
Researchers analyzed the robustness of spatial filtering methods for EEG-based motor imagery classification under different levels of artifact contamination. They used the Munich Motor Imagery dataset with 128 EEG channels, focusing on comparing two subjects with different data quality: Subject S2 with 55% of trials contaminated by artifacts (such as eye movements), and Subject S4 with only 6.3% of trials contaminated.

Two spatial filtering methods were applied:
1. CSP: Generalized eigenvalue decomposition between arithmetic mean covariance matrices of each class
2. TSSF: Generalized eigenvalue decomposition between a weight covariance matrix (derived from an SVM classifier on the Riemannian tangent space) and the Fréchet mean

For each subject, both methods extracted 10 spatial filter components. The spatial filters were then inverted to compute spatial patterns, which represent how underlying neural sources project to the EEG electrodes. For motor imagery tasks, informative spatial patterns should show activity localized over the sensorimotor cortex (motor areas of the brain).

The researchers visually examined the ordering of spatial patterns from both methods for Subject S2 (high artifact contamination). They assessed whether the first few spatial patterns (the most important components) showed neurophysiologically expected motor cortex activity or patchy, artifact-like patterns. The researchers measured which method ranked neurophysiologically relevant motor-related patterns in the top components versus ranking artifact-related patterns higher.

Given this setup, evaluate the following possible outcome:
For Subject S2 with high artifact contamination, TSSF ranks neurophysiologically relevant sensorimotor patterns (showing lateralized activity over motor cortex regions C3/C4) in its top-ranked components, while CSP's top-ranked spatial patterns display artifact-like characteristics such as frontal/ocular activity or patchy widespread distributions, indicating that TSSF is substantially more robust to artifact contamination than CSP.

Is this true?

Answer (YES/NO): YES